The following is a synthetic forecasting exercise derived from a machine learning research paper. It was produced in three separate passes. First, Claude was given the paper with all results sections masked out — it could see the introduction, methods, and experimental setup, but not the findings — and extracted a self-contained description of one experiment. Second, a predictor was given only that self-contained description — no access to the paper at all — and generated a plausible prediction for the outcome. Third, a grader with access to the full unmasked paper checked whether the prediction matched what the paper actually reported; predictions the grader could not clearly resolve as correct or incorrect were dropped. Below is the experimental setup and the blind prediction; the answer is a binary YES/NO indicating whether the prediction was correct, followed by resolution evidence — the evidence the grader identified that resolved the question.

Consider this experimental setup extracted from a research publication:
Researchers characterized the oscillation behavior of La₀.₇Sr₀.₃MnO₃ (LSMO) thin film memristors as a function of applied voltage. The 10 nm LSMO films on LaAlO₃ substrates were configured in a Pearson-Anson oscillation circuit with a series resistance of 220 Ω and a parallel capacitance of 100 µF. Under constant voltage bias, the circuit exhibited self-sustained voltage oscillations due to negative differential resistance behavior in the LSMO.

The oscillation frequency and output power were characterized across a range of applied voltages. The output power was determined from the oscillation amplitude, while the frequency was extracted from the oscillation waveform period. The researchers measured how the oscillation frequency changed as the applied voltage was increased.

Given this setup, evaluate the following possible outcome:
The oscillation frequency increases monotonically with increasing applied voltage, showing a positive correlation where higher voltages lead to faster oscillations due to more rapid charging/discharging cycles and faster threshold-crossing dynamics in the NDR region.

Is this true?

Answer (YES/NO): NO